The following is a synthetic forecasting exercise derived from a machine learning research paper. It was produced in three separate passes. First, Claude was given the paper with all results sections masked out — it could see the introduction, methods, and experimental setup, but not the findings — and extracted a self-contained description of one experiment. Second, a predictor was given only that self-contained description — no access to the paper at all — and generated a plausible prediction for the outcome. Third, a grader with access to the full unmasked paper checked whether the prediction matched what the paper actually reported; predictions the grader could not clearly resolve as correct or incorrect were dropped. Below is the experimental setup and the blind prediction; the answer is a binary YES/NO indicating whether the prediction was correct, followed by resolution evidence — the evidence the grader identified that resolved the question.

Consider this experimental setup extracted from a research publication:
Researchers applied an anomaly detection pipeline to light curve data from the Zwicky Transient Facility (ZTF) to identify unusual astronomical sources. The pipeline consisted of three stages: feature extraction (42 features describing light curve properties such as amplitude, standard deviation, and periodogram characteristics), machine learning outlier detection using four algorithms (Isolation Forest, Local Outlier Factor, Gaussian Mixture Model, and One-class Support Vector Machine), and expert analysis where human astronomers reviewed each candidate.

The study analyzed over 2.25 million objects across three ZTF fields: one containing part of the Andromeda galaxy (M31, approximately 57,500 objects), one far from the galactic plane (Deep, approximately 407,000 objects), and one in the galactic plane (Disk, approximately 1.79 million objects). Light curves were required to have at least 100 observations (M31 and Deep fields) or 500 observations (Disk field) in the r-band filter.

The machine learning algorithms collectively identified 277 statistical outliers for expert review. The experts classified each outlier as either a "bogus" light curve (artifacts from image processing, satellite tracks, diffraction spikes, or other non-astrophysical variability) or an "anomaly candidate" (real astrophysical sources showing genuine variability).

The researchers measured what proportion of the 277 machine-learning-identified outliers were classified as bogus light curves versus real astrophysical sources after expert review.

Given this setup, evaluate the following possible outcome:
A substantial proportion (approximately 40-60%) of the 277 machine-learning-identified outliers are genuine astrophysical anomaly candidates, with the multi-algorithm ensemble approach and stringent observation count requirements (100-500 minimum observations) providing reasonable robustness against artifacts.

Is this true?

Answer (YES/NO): NO